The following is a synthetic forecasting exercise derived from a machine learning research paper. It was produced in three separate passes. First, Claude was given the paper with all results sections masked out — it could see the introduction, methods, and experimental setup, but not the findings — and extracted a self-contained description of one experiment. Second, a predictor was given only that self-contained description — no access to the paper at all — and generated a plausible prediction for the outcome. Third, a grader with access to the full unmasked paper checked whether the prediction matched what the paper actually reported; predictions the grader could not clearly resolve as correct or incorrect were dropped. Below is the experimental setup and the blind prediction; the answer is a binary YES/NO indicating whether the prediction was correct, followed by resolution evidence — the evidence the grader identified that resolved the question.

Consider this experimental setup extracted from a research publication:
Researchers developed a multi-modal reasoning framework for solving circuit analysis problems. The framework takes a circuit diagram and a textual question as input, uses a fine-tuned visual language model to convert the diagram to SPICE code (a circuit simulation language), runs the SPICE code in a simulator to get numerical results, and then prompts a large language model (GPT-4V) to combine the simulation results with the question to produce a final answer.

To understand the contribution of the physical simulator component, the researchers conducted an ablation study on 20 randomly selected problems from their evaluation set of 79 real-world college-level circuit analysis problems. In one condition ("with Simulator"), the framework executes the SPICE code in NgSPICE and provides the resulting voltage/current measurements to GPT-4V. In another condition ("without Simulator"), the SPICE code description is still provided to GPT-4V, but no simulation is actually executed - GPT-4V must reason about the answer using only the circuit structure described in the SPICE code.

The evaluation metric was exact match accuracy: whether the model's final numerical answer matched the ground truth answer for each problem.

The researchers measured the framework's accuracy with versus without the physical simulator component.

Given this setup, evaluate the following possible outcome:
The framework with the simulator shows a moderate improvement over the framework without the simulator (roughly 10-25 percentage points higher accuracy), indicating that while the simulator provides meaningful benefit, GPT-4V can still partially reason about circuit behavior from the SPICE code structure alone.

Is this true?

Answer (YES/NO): NO